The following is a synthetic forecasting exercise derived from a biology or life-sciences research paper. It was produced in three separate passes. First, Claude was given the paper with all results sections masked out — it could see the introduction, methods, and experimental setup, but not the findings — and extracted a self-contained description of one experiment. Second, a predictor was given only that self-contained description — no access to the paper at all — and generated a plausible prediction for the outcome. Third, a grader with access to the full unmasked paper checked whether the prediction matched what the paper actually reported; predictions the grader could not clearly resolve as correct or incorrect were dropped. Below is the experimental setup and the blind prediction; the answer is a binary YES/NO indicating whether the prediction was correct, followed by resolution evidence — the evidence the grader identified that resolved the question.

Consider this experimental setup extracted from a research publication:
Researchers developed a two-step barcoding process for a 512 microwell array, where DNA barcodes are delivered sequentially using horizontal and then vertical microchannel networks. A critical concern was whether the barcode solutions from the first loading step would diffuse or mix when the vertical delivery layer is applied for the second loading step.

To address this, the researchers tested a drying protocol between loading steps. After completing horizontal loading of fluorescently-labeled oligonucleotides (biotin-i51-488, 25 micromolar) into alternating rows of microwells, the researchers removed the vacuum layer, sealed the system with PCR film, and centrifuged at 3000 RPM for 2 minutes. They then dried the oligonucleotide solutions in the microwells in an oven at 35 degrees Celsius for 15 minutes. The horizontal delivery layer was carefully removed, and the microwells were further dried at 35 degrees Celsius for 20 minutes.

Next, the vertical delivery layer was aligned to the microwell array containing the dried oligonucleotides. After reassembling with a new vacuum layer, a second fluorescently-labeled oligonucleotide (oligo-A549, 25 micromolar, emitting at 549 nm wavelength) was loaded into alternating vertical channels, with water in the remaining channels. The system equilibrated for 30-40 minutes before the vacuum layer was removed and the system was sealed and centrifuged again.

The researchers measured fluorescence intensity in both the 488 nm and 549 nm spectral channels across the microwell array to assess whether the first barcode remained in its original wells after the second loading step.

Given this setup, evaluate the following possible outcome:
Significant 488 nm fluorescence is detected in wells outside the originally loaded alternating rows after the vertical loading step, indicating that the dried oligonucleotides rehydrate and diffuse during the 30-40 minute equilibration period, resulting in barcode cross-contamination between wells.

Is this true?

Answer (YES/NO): NO